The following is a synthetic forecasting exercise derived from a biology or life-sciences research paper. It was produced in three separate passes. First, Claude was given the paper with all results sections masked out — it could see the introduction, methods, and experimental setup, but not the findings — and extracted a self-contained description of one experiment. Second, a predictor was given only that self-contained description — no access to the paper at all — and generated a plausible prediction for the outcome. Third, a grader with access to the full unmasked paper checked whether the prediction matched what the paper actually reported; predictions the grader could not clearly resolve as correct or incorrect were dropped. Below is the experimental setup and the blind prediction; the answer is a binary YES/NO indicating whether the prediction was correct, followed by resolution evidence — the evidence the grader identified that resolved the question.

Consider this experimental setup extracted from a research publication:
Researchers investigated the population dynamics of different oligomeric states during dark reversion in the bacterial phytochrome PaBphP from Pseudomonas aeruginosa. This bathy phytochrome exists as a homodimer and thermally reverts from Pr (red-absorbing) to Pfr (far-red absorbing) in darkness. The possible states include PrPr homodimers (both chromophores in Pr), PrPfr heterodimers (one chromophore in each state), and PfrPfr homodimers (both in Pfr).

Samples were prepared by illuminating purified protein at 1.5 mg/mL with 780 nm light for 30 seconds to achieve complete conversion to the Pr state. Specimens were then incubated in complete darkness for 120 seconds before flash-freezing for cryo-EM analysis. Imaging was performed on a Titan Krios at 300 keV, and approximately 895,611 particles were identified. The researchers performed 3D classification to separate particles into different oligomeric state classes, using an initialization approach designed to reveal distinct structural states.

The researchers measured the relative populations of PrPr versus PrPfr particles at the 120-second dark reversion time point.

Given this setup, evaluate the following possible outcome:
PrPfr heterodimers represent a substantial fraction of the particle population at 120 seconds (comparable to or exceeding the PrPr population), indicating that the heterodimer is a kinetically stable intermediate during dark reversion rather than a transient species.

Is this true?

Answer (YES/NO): YES